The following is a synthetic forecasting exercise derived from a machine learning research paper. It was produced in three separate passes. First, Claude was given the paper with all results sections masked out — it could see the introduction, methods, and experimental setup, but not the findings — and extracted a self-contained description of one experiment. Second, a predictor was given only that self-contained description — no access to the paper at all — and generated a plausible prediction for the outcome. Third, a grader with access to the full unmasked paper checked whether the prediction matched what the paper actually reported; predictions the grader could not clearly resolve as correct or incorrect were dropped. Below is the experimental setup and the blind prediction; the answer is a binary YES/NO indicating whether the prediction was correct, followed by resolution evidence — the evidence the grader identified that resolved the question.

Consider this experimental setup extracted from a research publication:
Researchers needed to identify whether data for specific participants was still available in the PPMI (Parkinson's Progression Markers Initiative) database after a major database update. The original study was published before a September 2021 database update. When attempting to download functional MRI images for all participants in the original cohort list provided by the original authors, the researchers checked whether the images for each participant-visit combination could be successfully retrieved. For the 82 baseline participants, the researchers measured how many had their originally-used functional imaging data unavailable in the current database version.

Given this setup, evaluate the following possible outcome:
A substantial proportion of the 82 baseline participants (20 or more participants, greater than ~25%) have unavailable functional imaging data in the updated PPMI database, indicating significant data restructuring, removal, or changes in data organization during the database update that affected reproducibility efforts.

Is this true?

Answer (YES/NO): NO